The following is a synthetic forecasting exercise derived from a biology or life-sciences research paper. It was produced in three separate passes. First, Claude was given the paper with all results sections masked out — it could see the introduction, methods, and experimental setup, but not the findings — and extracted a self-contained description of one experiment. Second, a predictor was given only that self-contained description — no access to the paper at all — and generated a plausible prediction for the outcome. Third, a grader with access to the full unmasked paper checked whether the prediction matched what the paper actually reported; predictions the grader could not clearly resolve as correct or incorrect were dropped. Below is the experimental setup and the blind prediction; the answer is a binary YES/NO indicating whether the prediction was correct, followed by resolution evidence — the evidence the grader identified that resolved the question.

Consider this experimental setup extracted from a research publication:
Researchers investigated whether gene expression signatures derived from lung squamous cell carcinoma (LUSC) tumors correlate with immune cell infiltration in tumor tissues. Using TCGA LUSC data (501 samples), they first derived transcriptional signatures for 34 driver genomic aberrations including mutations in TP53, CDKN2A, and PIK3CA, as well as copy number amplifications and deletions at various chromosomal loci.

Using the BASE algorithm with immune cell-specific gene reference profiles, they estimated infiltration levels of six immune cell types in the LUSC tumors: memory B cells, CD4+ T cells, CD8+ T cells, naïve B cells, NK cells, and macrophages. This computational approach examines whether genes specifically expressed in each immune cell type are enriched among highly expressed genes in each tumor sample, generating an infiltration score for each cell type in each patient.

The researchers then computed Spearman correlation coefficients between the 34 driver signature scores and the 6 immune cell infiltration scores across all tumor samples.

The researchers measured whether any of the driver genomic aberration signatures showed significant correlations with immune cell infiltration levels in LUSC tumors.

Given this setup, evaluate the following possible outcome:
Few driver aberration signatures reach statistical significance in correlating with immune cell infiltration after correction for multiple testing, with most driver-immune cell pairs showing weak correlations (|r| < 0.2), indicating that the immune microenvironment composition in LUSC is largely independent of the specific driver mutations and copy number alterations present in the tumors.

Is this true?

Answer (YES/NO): NO